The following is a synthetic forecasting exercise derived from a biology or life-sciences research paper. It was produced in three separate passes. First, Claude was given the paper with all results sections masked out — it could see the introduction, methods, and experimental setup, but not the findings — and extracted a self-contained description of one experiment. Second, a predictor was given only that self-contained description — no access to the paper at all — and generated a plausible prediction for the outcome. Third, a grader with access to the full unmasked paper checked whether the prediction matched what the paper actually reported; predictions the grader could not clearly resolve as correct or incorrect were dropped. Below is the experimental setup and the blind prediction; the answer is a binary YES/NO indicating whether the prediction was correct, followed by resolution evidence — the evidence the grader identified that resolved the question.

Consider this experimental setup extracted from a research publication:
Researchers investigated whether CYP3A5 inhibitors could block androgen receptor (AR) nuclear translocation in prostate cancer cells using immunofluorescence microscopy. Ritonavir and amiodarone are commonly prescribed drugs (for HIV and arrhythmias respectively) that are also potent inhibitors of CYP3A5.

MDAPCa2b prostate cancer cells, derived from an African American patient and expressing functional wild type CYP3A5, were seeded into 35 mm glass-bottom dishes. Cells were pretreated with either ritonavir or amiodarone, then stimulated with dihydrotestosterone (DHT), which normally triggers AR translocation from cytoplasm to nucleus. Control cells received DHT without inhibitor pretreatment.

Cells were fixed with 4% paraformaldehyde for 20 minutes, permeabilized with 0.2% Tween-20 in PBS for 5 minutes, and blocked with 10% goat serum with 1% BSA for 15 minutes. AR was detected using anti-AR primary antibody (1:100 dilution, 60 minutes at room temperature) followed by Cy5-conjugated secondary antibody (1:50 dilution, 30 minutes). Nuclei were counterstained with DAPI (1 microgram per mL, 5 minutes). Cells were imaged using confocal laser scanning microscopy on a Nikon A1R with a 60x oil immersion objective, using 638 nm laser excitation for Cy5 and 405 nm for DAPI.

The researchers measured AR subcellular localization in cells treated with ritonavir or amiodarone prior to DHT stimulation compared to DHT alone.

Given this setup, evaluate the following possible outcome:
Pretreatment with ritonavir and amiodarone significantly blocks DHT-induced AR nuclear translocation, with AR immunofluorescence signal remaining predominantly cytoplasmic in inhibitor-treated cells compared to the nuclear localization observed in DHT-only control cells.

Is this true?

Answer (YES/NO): YES